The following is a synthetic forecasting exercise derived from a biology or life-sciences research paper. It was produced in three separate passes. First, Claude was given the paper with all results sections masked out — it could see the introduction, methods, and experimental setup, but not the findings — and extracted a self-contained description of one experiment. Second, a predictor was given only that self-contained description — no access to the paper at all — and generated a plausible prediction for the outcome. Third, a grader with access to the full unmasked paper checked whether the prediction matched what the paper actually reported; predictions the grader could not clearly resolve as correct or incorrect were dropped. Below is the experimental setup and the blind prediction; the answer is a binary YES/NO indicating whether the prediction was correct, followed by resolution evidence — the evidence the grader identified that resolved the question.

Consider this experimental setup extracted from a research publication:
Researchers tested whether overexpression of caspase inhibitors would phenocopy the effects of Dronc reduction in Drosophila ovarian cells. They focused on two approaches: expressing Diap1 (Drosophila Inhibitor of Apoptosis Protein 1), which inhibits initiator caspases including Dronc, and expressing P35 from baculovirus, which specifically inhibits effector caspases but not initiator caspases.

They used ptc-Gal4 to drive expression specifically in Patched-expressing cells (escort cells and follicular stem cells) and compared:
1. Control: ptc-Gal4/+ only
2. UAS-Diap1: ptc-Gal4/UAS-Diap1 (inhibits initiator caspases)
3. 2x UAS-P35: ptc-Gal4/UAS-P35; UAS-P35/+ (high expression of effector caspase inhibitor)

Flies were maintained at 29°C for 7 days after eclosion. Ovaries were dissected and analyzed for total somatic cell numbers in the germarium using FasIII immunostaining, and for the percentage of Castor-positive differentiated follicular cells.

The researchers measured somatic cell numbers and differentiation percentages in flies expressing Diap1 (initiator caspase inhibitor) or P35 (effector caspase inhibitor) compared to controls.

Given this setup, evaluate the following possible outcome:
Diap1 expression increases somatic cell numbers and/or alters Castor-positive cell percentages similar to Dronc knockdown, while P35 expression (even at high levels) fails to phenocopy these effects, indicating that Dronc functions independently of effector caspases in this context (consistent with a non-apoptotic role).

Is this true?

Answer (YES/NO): NO